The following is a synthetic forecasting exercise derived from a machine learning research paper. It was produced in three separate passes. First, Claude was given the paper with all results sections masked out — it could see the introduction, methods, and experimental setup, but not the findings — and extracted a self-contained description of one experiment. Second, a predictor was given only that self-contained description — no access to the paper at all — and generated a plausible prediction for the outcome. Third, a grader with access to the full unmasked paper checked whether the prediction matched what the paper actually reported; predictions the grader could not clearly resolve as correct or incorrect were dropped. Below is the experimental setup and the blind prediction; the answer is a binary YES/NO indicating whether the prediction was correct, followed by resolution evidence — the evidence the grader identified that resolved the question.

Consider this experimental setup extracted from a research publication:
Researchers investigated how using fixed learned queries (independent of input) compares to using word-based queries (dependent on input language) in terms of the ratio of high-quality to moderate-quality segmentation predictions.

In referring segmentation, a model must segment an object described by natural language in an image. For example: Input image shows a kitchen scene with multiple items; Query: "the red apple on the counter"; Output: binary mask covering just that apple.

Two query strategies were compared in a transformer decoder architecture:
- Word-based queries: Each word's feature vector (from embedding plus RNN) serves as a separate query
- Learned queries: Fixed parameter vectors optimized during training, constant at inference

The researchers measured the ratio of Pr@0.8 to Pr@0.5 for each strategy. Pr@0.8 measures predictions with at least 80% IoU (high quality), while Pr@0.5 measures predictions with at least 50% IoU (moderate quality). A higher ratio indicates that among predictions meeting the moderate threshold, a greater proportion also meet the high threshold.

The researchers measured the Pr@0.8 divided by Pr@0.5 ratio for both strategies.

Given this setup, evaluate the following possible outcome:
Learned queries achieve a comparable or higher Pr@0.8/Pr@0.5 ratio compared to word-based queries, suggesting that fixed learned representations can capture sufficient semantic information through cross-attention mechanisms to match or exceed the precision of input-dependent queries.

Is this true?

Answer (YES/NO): NO